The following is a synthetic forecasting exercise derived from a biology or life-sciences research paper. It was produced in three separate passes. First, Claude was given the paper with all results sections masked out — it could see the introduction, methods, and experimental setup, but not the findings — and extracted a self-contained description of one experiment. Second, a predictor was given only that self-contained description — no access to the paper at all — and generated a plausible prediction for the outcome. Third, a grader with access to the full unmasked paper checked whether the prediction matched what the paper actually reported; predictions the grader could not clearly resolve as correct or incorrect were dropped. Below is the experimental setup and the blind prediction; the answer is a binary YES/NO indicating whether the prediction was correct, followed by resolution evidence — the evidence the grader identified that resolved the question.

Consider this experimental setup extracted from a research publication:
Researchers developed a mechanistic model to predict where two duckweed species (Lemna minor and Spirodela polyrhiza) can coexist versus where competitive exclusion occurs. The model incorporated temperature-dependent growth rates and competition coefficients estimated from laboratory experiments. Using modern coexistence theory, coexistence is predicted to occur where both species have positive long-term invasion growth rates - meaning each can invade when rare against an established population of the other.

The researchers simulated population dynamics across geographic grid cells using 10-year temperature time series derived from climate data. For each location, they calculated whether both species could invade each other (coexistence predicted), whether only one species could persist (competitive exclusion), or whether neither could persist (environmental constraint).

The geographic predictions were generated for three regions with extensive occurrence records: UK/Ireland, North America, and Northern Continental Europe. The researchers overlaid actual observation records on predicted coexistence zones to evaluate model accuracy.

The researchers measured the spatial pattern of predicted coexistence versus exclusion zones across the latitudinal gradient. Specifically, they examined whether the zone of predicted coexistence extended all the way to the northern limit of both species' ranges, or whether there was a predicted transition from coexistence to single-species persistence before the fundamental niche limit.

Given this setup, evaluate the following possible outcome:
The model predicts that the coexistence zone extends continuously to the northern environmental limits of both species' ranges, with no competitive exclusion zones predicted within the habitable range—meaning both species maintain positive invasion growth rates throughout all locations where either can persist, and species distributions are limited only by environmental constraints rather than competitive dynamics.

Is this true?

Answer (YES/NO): NO